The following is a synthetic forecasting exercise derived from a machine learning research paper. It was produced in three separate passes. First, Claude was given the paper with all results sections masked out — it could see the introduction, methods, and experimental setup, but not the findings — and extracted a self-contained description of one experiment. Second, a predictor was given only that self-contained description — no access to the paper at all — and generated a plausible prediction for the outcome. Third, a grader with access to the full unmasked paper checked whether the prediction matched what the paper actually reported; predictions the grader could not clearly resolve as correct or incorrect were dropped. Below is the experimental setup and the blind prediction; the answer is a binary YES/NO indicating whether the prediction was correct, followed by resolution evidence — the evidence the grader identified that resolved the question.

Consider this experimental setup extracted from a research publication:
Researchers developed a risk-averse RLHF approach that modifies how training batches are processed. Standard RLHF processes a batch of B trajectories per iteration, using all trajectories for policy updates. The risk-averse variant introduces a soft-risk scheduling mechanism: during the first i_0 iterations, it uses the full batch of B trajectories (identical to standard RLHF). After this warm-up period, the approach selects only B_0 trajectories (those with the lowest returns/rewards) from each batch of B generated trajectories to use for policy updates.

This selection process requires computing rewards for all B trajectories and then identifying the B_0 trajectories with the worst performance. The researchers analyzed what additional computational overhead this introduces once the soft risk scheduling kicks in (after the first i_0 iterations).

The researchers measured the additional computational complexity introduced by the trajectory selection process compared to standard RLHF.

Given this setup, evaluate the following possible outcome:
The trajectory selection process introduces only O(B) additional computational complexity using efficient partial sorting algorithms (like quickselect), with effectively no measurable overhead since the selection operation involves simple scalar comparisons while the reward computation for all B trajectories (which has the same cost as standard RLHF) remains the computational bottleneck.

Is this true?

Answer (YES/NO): NO